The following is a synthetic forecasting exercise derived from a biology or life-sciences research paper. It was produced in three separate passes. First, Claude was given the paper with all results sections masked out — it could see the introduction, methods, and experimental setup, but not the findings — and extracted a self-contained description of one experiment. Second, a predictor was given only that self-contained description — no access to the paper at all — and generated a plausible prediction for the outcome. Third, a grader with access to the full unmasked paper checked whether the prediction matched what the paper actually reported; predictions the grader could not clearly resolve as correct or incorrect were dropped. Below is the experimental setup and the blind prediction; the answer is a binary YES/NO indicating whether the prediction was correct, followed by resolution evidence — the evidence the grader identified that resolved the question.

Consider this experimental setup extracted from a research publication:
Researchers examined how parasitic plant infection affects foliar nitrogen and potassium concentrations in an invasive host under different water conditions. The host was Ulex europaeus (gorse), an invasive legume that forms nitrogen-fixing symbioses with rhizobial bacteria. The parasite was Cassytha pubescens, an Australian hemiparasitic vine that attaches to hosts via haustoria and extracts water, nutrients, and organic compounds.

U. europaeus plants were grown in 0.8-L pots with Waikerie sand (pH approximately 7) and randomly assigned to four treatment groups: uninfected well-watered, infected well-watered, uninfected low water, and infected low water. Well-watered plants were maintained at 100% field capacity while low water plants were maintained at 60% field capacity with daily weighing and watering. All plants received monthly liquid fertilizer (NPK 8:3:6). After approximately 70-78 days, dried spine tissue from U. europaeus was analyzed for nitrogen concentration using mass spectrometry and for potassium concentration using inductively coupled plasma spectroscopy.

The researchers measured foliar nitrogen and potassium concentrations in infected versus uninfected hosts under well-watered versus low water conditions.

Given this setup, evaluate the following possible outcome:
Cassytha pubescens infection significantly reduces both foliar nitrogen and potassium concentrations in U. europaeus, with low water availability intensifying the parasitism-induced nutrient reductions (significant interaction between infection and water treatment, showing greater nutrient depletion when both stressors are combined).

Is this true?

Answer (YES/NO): NO